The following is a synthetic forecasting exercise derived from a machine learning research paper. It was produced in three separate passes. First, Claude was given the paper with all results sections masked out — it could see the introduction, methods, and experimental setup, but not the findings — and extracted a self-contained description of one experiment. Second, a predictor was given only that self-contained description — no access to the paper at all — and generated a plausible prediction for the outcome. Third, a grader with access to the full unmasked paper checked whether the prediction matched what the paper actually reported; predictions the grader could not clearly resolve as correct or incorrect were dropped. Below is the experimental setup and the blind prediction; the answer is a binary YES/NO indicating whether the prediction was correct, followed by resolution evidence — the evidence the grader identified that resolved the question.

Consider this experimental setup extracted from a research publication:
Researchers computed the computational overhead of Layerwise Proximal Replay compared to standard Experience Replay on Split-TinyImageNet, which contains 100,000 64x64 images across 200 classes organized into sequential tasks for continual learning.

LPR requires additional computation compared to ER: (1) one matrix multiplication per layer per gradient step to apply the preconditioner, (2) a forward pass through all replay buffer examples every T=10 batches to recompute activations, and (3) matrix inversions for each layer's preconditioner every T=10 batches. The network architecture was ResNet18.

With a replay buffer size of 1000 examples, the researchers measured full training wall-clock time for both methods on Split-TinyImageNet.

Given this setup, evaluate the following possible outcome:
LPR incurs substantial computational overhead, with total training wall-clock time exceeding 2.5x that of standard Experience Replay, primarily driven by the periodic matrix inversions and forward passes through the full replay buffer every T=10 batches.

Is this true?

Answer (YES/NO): YES